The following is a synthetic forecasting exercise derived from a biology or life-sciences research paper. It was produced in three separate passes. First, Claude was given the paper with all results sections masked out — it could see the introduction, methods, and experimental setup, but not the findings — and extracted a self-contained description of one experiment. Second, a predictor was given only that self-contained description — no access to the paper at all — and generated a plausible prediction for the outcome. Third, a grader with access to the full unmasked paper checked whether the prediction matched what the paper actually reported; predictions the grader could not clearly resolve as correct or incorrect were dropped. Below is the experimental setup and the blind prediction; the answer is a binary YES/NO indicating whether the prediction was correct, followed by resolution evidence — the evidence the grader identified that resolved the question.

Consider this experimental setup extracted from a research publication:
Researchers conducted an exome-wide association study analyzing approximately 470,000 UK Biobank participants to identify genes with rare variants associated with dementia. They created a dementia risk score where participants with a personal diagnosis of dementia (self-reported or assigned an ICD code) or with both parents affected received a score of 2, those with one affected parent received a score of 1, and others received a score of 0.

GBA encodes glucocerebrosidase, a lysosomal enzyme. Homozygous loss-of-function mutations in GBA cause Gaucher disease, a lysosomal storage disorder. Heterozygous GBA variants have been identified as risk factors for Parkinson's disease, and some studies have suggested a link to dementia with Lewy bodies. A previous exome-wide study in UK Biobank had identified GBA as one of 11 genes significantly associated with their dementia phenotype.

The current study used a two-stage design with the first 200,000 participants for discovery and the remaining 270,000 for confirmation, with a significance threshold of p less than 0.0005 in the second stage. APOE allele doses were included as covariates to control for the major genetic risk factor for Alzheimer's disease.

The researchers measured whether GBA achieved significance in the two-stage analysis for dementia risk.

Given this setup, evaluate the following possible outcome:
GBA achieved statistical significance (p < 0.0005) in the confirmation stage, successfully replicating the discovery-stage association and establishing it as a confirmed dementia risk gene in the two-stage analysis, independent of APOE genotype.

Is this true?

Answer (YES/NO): NO